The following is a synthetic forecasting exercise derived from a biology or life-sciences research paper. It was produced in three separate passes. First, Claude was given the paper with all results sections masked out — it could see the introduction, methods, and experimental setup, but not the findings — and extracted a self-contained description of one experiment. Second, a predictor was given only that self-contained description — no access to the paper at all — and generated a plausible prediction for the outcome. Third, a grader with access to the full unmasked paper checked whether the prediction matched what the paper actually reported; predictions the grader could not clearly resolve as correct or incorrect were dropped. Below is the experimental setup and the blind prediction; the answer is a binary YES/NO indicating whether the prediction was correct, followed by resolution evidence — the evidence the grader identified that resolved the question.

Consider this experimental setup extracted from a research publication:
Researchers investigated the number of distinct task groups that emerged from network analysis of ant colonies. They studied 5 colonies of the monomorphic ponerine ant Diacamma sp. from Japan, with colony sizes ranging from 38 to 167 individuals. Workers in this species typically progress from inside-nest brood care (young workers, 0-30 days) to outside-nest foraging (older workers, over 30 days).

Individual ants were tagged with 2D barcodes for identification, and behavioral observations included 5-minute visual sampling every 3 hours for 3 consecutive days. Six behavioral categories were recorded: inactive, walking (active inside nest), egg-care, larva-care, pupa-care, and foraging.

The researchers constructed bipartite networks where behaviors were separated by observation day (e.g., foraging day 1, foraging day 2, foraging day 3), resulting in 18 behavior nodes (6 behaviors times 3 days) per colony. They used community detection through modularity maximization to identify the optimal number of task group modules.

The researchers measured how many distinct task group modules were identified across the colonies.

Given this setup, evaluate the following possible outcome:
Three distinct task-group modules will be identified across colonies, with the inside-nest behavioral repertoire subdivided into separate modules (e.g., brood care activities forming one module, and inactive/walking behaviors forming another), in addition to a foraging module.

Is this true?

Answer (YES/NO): NO